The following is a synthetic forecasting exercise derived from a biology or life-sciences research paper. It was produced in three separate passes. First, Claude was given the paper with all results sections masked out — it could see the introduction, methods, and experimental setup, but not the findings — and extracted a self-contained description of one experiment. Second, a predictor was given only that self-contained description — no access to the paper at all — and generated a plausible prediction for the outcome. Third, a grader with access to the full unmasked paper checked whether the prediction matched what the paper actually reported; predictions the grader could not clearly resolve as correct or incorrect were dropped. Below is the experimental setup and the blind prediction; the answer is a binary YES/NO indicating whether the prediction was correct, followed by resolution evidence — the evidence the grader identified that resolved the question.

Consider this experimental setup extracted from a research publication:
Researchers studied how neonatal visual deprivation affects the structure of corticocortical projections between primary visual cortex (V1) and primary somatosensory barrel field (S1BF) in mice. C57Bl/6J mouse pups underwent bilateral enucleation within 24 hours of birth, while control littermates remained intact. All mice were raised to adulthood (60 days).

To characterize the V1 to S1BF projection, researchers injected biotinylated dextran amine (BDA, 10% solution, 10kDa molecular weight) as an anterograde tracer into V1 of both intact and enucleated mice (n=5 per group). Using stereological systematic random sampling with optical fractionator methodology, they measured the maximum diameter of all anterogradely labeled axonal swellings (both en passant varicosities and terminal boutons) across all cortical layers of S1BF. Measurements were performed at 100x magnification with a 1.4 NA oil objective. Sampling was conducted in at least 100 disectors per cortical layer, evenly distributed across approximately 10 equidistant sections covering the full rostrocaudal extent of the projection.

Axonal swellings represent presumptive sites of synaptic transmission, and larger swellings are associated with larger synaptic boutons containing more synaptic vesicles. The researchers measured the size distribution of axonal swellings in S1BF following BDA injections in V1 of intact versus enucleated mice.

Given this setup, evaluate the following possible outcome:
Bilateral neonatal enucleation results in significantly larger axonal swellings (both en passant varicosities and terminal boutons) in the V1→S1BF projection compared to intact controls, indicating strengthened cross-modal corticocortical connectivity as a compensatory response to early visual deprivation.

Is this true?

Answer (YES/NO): NO